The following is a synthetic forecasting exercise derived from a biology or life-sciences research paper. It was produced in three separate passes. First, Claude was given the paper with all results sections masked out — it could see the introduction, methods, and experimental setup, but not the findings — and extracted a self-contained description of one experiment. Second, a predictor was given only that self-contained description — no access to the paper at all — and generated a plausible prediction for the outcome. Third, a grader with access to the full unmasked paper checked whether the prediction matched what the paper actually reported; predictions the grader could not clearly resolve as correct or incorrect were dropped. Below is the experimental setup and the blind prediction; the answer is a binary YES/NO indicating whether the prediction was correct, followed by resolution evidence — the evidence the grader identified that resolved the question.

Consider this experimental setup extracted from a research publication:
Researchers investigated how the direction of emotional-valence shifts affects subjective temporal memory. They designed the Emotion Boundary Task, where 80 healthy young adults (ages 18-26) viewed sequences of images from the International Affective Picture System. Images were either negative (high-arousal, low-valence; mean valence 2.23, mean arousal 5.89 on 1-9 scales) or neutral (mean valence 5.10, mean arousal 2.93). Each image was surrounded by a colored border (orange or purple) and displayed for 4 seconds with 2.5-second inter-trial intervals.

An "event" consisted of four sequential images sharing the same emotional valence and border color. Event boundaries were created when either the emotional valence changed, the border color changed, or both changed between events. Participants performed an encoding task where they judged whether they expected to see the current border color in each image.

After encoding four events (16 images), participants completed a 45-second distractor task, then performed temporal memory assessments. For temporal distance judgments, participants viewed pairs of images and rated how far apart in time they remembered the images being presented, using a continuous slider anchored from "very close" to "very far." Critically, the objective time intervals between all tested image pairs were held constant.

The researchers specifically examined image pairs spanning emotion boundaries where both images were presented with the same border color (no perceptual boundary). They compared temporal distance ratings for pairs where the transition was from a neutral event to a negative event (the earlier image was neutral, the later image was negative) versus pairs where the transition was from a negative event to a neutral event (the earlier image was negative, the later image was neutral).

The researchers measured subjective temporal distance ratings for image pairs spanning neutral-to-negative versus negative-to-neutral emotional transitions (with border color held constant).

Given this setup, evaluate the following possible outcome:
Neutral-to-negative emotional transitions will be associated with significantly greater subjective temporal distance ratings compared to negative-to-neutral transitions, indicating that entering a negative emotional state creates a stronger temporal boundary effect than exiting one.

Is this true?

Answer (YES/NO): YES